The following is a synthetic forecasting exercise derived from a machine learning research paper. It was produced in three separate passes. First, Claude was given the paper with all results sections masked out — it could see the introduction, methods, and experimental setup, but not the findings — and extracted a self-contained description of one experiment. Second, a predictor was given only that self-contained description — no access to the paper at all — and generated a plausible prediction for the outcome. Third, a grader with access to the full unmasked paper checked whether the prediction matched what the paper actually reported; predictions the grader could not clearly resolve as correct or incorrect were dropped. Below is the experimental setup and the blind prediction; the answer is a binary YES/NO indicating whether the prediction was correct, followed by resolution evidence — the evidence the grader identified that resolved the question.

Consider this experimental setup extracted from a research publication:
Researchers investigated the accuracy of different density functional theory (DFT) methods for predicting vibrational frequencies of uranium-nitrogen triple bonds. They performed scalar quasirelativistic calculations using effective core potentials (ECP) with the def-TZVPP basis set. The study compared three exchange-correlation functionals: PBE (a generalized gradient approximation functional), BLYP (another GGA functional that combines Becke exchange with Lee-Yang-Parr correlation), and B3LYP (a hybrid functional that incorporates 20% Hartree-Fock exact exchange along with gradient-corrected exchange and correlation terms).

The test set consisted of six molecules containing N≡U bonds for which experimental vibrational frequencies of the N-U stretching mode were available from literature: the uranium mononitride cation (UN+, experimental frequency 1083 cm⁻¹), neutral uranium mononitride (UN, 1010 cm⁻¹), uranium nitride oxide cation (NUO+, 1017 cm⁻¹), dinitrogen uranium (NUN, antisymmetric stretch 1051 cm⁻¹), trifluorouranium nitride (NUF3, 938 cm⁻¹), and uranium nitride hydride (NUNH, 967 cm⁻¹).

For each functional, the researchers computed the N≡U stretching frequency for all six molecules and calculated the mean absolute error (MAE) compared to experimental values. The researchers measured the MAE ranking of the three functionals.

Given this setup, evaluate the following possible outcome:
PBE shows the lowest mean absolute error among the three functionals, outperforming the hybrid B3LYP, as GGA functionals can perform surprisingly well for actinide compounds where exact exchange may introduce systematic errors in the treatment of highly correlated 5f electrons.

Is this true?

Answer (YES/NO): YES